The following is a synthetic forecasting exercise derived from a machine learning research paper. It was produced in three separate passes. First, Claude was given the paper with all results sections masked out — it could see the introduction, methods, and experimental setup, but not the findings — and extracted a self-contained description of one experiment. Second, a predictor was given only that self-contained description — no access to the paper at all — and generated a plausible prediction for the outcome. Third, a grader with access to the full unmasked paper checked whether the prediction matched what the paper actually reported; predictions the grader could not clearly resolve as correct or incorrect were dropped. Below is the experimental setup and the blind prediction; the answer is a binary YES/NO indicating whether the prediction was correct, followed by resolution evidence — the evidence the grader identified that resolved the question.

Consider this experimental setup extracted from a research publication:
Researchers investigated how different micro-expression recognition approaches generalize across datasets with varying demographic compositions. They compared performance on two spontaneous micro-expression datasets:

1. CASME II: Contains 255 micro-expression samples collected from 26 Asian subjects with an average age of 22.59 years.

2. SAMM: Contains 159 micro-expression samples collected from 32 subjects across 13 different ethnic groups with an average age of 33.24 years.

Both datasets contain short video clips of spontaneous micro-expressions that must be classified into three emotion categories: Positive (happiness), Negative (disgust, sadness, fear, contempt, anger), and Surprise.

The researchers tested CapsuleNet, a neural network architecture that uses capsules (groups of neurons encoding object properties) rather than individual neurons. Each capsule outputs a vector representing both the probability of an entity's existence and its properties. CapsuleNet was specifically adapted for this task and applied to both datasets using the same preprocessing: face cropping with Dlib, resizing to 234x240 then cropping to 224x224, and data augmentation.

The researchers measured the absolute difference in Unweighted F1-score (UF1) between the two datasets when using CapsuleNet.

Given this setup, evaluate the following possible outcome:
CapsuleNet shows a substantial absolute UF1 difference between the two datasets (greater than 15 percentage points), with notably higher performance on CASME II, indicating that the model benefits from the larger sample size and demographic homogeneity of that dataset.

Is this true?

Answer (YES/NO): NO